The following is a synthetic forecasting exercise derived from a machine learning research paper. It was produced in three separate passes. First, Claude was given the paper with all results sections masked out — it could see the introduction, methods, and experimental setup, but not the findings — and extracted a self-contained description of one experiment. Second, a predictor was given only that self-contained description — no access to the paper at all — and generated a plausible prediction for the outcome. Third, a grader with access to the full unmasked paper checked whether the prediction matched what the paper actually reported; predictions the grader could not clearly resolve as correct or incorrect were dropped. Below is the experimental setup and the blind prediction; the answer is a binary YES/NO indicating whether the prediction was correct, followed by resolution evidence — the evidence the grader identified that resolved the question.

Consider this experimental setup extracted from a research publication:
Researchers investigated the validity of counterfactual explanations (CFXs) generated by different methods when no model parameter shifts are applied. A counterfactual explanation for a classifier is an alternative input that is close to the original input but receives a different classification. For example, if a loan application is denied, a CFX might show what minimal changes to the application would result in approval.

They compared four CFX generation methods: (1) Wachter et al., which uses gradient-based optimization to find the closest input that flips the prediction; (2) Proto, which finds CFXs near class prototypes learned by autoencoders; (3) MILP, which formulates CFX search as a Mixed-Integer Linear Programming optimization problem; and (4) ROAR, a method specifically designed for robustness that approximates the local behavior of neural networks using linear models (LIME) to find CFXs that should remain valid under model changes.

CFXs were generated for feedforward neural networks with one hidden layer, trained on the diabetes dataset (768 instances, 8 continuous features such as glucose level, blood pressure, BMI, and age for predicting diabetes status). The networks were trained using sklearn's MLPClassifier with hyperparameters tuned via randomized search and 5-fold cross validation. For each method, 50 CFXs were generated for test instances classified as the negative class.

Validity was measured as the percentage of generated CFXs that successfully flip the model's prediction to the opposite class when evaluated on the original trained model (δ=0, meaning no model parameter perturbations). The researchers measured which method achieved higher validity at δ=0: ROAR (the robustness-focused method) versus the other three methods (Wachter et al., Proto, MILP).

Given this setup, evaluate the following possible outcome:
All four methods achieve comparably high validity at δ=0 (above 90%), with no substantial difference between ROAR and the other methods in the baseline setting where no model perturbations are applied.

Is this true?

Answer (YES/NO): NO